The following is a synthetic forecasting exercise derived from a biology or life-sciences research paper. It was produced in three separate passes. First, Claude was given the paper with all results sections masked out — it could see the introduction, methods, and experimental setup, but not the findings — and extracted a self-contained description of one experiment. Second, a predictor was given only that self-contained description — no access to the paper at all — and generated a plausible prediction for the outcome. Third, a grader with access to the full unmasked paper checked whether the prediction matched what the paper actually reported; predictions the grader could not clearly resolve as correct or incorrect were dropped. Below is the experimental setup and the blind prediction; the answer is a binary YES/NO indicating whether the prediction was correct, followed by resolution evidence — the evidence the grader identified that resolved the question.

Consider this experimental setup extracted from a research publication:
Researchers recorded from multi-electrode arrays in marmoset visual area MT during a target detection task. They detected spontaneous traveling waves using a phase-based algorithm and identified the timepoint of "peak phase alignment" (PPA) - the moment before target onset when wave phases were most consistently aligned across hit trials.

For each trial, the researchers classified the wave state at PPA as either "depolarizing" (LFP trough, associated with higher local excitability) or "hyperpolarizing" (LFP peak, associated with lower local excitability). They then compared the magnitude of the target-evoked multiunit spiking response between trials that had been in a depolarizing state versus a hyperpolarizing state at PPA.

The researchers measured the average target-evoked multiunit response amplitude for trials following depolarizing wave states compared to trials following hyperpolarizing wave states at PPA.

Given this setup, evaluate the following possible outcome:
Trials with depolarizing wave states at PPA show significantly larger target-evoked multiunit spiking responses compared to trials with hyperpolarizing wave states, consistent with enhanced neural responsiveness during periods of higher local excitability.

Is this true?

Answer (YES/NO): YES